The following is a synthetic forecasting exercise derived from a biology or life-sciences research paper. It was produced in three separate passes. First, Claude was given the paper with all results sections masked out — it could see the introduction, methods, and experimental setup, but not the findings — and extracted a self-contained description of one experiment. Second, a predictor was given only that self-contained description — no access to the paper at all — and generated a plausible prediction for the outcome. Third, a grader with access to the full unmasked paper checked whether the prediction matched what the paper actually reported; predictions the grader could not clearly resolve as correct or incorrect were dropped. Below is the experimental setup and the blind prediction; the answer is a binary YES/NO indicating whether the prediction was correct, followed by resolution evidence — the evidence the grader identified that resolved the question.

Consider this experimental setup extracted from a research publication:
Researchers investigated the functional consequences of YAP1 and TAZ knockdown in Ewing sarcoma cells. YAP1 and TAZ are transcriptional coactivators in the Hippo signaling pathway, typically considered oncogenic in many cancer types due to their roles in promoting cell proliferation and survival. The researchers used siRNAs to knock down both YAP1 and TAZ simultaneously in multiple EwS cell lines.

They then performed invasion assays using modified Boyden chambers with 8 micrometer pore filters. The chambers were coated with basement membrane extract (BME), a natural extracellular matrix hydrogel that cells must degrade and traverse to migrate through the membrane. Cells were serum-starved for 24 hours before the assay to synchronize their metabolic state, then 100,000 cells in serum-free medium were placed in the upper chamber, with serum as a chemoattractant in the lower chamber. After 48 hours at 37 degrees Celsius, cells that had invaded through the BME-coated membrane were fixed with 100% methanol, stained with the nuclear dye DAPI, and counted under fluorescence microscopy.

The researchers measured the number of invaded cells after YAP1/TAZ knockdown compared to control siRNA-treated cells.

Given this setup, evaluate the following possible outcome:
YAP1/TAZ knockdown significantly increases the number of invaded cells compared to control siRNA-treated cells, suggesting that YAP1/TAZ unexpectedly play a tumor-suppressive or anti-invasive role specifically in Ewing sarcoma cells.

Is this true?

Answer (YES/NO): NO